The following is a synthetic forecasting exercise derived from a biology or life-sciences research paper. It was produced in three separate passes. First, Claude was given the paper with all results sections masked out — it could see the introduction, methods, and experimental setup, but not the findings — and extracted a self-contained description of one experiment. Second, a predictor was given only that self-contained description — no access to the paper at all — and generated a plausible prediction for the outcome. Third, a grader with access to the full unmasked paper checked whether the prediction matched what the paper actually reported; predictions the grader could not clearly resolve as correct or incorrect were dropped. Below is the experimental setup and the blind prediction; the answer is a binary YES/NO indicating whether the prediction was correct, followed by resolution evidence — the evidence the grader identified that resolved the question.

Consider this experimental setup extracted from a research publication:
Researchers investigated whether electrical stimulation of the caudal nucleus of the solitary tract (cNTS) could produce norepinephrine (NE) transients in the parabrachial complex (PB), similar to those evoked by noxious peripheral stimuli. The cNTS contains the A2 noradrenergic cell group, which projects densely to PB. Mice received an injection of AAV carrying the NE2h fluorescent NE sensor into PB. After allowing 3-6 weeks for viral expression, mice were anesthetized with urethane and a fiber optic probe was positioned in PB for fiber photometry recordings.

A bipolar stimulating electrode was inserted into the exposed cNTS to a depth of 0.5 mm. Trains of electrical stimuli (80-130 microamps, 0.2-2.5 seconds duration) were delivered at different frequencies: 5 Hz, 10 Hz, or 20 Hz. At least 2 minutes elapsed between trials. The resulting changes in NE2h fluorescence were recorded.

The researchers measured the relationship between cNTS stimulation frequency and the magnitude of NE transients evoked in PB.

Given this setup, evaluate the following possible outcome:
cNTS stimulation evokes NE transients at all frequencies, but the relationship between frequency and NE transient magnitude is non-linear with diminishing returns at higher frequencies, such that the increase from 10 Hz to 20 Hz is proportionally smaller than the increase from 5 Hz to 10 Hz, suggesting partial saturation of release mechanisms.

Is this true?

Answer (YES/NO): NO